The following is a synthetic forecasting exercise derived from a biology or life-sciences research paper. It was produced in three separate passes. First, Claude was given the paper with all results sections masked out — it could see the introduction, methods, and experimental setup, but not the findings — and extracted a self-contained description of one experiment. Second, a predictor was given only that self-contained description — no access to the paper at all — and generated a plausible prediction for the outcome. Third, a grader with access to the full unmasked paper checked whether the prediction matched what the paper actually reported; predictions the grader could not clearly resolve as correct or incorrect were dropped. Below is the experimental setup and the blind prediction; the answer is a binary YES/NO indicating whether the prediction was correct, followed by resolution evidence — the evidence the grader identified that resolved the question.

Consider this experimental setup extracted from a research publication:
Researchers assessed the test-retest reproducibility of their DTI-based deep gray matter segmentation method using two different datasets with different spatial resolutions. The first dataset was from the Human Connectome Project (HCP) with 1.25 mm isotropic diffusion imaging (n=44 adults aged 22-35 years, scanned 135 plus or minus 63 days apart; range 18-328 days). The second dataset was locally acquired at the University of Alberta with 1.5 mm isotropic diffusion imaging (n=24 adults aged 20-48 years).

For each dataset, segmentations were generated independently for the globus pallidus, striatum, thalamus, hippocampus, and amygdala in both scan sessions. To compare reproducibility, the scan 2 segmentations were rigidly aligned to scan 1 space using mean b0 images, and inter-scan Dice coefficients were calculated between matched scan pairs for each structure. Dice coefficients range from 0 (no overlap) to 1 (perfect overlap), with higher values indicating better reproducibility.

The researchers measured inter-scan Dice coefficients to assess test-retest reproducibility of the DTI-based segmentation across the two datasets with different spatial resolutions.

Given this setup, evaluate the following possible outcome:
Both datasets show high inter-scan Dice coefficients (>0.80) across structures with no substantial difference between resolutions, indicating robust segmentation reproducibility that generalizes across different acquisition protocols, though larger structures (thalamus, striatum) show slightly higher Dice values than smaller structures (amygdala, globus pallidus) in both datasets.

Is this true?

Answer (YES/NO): NO